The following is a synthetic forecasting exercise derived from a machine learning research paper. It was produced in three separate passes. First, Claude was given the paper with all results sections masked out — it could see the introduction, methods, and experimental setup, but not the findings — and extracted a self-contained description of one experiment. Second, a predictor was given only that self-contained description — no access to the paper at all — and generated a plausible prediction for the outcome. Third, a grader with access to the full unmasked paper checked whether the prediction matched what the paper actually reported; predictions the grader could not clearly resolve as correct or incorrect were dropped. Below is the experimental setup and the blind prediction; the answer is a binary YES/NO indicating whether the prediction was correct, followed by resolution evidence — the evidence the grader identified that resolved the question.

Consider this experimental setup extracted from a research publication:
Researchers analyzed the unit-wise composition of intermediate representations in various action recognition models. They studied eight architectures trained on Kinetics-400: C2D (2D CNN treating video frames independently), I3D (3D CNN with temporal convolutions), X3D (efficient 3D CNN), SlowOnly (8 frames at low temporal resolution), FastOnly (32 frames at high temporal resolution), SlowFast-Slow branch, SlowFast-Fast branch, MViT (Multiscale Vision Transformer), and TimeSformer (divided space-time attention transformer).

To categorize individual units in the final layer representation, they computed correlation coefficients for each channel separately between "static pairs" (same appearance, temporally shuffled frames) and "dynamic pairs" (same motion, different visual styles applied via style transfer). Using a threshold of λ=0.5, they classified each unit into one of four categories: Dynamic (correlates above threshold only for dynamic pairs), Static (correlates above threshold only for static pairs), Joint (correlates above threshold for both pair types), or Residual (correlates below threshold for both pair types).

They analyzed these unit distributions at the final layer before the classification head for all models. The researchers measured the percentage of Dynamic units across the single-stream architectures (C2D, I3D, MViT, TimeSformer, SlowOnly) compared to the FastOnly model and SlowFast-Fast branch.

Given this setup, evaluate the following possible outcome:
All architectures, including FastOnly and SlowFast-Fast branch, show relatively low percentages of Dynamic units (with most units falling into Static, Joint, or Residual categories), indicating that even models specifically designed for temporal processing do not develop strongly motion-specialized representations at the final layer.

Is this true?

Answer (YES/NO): NO